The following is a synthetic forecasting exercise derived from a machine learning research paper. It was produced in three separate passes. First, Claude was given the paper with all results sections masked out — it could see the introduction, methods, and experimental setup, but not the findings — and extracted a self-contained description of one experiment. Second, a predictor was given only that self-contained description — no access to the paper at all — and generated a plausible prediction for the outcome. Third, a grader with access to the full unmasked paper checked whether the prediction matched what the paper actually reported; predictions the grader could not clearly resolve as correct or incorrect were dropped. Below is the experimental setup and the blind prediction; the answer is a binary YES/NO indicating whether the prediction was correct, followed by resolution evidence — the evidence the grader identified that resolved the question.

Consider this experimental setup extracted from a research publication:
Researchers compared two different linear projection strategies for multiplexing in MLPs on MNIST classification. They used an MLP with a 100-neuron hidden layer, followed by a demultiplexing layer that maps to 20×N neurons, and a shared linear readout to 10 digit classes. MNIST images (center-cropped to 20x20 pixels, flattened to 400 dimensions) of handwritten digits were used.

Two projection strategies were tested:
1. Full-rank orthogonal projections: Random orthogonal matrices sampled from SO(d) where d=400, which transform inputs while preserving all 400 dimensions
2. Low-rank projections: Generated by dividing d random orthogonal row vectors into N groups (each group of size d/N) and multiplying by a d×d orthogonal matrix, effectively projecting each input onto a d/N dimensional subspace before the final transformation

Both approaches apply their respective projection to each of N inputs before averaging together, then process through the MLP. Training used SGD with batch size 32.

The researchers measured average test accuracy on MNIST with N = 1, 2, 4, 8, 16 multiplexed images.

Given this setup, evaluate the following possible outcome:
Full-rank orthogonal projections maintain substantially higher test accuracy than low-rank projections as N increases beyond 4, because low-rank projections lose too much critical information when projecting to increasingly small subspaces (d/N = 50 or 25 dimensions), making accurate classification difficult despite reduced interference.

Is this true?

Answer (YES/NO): NO